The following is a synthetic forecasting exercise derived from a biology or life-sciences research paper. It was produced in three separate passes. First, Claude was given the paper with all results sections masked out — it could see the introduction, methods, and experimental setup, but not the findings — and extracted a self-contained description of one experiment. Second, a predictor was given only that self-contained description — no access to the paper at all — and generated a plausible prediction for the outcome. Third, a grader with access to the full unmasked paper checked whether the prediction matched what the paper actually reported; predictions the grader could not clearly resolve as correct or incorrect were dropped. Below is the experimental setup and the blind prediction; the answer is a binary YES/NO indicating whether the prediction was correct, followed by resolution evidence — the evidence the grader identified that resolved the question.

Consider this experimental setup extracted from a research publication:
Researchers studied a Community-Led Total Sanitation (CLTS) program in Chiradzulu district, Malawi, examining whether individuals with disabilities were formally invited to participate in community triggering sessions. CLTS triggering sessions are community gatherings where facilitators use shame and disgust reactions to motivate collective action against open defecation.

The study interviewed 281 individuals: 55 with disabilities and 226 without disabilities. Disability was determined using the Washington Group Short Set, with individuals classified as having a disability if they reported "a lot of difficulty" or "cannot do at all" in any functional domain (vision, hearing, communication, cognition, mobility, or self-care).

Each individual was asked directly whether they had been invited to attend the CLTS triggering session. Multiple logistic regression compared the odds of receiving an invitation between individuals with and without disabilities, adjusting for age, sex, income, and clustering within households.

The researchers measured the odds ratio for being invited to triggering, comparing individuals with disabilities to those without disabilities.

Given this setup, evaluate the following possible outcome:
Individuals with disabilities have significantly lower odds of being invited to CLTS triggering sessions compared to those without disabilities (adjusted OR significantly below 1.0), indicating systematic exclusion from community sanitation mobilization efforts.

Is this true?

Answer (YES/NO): NO